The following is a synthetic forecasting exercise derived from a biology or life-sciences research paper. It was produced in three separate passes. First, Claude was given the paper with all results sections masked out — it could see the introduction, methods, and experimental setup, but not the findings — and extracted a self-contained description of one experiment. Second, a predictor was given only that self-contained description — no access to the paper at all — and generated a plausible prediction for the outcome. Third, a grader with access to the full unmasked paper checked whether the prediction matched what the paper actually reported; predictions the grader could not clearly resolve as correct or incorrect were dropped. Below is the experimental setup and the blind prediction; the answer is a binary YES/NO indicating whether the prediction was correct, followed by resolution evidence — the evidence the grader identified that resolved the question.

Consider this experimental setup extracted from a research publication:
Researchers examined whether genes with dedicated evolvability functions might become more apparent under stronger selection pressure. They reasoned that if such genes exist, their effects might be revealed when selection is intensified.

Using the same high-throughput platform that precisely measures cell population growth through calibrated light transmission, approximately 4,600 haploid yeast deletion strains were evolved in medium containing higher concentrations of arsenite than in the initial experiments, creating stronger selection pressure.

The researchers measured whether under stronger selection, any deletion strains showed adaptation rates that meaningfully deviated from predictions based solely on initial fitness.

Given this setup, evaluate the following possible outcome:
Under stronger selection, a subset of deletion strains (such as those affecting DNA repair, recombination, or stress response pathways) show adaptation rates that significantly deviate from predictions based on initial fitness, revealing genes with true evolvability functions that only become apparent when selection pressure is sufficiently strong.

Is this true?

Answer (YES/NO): NO